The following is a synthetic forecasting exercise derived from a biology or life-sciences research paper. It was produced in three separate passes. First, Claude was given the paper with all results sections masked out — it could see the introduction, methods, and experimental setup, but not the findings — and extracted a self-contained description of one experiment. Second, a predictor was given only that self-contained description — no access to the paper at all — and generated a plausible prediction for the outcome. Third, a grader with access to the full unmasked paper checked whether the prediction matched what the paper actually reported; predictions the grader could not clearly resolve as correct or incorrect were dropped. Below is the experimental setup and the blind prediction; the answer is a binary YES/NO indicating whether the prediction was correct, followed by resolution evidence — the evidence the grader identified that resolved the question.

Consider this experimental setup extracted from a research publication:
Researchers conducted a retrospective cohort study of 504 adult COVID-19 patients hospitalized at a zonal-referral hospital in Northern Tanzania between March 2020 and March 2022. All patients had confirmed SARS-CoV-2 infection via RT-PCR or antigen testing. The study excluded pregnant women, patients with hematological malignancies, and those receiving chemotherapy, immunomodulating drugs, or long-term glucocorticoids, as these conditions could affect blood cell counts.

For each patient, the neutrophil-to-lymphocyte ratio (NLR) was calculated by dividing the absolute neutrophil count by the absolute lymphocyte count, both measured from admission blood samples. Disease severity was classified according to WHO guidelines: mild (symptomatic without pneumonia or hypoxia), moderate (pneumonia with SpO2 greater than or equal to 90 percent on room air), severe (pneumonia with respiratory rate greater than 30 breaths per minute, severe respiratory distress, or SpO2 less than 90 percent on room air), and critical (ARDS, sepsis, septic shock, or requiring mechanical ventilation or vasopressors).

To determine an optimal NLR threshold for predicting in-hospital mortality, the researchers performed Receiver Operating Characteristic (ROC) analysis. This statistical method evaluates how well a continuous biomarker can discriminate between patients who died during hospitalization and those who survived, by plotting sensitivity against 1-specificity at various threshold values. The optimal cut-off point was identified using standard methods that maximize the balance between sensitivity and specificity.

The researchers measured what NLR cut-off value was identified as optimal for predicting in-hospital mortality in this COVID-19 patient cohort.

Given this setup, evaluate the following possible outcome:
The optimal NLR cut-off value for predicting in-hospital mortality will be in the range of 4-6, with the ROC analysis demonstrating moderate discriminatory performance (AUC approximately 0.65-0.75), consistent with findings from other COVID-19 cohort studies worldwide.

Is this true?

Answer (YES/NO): NO